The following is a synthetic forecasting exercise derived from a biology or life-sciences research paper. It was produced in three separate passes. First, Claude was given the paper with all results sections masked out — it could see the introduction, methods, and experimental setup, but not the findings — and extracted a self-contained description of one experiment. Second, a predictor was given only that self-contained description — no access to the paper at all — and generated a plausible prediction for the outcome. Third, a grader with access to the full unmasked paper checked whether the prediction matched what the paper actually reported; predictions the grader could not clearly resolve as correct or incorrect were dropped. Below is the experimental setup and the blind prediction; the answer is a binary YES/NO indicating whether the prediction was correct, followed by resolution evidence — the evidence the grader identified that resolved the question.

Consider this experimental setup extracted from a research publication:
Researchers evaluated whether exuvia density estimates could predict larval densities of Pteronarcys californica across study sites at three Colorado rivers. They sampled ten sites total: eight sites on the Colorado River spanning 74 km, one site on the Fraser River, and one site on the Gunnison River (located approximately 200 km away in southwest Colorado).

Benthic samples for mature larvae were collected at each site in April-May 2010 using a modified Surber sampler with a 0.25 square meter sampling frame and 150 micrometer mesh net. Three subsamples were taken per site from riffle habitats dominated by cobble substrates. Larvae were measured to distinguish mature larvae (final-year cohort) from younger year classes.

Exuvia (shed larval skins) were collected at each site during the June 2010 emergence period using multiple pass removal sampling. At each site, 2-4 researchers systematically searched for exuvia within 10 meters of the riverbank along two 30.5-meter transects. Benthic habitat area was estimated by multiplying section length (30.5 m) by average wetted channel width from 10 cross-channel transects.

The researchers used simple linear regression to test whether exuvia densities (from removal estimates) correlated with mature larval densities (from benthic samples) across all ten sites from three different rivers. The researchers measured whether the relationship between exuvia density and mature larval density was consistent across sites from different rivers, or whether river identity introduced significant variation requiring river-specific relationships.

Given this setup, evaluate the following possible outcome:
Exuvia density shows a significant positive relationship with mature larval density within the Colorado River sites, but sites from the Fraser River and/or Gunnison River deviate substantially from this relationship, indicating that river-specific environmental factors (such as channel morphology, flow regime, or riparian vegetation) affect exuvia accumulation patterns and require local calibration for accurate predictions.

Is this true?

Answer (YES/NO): NO